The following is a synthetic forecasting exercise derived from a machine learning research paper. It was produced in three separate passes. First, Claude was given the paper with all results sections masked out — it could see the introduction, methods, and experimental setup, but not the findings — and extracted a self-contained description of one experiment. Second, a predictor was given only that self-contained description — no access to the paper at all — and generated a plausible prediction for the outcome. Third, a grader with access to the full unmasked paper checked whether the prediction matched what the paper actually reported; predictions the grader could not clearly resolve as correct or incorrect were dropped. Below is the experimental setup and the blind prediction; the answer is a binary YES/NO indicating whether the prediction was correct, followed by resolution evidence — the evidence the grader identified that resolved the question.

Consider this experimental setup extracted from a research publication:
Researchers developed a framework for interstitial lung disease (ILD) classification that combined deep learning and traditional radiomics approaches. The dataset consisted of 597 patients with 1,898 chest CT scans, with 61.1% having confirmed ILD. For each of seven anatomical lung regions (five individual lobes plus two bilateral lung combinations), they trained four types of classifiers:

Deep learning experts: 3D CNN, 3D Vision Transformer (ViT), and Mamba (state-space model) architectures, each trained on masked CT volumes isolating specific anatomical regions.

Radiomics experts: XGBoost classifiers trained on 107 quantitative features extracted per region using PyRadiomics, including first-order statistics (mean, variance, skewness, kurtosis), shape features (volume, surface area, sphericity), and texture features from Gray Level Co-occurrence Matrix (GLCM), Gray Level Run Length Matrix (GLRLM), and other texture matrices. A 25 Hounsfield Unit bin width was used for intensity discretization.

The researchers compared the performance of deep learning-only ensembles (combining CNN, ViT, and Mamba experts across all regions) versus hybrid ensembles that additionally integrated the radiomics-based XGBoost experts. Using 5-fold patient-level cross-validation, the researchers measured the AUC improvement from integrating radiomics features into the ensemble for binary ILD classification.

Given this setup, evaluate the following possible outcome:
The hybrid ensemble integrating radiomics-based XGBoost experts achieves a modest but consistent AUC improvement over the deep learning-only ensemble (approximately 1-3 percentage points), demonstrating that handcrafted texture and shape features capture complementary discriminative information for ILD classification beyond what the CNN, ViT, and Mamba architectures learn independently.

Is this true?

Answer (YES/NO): NO